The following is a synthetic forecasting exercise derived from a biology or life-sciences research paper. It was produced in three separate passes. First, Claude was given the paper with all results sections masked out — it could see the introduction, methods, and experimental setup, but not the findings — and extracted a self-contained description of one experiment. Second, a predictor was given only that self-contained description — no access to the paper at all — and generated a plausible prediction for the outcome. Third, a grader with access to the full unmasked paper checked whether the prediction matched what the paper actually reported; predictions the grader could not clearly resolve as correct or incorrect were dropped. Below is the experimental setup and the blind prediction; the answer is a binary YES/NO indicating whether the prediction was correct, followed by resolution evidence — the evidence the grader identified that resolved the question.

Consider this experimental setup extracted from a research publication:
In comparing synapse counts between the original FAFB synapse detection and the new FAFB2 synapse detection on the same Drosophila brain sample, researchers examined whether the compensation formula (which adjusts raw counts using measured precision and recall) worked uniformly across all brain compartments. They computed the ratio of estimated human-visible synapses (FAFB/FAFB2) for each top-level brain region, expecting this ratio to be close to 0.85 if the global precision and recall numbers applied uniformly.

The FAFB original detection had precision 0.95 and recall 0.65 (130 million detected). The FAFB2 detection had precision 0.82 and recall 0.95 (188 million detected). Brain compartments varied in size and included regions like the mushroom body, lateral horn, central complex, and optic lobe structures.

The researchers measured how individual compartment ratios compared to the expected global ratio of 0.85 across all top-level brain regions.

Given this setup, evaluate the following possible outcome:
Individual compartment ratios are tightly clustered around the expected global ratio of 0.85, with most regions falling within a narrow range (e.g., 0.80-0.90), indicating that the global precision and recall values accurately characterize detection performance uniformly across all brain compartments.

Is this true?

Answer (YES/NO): NO